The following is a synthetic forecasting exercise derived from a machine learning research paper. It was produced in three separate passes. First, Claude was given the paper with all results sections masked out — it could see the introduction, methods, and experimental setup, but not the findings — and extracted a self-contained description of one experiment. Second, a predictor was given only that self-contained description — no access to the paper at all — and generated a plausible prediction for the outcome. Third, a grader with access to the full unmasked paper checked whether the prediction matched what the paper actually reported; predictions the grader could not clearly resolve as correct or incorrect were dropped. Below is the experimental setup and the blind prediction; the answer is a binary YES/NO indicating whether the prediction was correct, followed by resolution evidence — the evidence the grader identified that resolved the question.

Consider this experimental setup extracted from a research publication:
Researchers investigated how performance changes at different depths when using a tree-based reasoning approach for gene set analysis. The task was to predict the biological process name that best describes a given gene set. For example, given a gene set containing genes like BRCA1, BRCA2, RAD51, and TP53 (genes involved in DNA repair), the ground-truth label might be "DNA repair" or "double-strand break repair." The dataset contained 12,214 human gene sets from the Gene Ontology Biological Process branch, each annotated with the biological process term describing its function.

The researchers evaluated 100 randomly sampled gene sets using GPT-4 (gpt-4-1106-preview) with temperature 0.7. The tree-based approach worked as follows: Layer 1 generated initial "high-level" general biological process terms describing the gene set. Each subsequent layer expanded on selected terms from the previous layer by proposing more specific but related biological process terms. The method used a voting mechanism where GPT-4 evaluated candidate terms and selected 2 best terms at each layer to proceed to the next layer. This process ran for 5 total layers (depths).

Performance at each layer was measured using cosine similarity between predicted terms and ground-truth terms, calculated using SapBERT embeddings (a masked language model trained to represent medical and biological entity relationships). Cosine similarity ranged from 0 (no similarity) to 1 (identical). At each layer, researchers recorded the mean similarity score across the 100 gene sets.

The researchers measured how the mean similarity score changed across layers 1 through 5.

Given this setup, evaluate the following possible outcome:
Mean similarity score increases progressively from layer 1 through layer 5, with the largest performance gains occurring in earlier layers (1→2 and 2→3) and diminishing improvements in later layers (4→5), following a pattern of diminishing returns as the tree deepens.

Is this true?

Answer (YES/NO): NO